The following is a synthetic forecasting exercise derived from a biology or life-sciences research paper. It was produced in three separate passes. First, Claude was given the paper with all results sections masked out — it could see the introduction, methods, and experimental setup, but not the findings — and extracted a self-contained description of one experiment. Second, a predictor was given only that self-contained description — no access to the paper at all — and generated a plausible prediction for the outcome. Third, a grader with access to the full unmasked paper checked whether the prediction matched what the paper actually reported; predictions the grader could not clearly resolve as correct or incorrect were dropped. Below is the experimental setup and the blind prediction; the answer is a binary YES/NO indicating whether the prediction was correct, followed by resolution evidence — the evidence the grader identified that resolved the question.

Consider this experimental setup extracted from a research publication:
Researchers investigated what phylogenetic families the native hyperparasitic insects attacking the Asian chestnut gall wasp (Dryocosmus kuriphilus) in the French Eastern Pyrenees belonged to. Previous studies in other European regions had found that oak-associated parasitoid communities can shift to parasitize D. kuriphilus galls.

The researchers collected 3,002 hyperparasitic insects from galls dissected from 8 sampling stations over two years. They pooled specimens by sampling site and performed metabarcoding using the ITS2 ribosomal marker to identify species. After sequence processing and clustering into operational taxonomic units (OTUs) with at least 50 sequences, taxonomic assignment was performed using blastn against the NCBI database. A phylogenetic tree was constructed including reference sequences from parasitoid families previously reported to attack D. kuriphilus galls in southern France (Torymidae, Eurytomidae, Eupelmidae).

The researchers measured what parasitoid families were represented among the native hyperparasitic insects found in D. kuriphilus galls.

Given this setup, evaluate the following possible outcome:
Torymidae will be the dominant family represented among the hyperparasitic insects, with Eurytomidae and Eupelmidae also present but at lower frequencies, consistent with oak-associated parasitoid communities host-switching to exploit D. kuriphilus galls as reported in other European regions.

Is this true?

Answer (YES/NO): NO